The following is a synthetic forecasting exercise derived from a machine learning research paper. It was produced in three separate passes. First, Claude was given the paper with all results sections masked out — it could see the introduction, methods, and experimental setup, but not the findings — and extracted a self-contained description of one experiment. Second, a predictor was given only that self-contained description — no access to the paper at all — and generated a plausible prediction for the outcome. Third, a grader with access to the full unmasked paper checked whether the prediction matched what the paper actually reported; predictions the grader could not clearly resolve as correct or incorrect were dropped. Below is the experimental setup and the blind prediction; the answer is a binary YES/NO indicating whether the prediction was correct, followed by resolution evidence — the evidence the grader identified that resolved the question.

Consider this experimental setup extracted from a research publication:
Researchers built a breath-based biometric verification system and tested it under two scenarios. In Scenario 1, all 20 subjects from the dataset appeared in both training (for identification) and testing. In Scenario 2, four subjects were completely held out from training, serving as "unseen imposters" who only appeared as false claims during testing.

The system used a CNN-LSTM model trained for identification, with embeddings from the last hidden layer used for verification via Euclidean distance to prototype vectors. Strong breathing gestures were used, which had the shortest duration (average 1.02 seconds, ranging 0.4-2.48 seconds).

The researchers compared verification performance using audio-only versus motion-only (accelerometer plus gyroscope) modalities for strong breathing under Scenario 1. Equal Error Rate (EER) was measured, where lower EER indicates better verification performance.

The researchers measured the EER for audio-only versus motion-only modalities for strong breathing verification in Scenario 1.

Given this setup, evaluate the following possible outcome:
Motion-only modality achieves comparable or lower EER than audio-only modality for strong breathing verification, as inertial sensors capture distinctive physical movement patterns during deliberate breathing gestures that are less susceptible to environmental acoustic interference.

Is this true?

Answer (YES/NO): NO